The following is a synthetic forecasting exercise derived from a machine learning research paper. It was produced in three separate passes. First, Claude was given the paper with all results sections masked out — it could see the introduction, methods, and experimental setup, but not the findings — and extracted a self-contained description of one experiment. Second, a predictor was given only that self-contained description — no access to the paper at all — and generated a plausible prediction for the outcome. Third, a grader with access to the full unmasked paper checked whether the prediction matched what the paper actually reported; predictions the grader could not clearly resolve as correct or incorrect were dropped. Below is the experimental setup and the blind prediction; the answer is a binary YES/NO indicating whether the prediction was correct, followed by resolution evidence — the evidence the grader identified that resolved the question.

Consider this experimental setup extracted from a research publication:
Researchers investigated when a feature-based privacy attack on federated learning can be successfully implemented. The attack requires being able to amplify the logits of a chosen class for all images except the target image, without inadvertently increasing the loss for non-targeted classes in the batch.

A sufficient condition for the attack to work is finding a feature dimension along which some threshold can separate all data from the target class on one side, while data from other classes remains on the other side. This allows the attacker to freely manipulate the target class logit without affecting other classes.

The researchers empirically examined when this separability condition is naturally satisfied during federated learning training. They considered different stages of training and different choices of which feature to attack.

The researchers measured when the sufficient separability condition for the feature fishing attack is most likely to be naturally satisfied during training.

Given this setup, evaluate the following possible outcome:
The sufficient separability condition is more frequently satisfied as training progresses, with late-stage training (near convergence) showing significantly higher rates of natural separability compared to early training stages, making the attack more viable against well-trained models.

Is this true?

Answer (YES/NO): YES